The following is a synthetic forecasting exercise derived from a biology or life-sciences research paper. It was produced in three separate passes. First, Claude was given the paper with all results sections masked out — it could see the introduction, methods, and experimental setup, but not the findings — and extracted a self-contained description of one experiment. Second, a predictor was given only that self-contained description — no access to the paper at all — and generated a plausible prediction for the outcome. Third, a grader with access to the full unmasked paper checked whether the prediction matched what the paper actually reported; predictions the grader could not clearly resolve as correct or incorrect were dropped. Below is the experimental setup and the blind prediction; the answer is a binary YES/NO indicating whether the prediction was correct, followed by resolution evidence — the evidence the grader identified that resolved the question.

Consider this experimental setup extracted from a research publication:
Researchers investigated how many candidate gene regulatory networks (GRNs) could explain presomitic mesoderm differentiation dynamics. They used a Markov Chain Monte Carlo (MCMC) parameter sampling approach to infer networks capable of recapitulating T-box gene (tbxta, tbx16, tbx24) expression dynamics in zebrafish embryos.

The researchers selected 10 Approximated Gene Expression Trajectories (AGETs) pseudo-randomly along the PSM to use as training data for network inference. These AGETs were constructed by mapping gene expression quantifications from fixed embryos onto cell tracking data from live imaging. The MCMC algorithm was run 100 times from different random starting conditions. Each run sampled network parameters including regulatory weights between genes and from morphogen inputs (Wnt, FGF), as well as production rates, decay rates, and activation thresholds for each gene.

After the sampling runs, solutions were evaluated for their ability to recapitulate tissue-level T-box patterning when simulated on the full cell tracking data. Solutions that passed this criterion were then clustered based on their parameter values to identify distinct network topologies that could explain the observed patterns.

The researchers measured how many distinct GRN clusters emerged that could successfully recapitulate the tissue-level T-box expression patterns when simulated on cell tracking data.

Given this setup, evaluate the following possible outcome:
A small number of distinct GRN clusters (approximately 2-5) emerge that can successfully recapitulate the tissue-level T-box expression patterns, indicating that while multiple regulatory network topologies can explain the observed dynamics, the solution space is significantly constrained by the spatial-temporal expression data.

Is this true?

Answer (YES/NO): NO